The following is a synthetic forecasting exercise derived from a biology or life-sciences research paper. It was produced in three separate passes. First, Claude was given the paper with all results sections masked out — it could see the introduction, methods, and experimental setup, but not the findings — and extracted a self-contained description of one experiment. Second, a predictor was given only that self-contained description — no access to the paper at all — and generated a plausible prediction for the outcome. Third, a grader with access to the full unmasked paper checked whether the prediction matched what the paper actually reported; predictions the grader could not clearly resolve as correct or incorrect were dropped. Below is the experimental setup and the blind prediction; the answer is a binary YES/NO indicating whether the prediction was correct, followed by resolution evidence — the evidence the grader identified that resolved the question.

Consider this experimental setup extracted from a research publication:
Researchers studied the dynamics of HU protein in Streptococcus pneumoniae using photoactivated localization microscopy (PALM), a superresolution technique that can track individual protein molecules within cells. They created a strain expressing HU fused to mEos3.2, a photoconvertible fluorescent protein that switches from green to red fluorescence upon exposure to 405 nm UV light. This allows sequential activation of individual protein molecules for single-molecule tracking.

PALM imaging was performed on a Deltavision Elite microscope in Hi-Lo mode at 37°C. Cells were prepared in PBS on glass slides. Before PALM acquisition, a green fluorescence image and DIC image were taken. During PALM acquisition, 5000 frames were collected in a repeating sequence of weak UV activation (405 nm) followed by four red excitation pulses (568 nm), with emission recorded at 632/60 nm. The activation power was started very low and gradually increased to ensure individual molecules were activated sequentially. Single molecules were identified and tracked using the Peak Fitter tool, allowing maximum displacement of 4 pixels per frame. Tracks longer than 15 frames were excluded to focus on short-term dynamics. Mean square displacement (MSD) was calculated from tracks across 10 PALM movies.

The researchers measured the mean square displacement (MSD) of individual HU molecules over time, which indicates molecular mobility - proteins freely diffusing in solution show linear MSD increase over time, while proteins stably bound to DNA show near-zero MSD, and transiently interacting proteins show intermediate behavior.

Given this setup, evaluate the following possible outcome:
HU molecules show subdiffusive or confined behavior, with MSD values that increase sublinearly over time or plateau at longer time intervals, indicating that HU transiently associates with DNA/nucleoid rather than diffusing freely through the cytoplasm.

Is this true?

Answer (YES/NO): YES